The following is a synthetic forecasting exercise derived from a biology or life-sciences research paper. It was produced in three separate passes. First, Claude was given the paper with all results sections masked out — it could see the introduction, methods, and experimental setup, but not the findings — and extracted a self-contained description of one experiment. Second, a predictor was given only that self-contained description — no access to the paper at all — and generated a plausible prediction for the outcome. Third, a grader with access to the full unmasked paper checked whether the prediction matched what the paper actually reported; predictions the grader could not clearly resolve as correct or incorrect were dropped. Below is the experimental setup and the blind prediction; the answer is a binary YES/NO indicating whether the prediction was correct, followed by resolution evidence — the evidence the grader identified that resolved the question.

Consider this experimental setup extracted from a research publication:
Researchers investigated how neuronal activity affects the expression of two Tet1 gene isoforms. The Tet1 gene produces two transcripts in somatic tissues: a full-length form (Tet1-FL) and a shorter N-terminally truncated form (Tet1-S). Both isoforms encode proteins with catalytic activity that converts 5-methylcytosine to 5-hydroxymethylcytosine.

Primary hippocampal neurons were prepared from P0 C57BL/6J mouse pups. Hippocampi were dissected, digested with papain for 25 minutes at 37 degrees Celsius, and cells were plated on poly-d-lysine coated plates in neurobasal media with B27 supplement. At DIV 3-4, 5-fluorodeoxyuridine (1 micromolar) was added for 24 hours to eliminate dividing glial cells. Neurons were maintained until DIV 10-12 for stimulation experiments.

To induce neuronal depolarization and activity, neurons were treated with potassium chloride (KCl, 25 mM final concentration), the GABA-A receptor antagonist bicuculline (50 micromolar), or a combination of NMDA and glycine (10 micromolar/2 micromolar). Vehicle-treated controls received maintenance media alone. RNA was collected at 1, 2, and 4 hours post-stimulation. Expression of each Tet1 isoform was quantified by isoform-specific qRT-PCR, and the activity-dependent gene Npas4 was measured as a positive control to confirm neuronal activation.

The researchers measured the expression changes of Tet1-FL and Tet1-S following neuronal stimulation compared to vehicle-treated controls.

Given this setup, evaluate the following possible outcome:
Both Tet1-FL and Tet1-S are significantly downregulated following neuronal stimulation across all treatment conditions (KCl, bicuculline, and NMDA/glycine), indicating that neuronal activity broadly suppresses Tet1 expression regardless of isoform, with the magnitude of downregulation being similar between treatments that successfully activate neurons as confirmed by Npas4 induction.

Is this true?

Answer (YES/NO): NO